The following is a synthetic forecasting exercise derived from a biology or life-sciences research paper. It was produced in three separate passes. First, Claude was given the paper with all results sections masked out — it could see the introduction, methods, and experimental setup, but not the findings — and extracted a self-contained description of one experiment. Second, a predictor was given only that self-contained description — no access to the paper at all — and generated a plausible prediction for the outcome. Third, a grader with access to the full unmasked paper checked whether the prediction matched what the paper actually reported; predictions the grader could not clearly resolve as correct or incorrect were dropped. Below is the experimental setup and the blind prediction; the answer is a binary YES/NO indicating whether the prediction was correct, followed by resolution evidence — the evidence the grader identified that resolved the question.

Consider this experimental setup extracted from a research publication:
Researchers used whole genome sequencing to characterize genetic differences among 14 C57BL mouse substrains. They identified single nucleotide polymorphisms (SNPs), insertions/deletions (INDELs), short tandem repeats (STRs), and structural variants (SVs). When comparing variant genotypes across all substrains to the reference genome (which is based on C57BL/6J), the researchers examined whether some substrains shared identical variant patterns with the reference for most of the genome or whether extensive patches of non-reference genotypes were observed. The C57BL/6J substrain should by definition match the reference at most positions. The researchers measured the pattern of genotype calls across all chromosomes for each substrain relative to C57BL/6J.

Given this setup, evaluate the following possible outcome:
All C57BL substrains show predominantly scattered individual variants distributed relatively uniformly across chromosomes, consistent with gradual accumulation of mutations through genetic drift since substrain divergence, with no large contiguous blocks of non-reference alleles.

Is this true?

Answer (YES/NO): NO